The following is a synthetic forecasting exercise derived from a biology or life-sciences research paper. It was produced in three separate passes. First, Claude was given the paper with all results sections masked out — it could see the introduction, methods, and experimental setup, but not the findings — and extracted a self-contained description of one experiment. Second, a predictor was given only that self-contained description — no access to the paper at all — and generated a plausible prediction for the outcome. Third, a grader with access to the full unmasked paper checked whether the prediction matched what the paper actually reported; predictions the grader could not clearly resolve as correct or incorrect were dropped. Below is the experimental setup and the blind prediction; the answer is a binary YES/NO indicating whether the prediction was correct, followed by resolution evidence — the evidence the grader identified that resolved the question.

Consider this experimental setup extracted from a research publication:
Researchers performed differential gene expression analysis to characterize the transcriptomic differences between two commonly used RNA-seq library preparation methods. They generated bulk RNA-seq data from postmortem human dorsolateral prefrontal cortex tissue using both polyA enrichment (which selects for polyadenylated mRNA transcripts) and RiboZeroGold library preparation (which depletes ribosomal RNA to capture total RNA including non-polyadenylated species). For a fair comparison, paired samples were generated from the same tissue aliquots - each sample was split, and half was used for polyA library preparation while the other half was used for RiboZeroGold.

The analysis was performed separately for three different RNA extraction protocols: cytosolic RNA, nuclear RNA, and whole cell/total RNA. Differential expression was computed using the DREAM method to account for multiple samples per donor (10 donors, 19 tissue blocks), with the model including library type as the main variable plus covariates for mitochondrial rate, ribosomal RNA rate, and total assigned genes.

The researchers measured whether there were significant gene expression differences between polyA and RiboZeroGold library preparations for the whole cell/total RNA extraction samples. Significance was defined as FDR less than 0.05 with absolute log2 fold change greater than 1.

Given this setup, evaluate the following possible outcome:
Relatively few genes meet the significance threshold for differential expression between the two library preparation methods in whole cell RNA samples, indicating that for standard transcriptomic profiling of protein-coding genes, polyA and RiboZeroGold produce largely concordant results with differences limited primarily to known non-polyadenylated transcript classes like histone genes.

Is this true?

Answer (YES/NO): NO